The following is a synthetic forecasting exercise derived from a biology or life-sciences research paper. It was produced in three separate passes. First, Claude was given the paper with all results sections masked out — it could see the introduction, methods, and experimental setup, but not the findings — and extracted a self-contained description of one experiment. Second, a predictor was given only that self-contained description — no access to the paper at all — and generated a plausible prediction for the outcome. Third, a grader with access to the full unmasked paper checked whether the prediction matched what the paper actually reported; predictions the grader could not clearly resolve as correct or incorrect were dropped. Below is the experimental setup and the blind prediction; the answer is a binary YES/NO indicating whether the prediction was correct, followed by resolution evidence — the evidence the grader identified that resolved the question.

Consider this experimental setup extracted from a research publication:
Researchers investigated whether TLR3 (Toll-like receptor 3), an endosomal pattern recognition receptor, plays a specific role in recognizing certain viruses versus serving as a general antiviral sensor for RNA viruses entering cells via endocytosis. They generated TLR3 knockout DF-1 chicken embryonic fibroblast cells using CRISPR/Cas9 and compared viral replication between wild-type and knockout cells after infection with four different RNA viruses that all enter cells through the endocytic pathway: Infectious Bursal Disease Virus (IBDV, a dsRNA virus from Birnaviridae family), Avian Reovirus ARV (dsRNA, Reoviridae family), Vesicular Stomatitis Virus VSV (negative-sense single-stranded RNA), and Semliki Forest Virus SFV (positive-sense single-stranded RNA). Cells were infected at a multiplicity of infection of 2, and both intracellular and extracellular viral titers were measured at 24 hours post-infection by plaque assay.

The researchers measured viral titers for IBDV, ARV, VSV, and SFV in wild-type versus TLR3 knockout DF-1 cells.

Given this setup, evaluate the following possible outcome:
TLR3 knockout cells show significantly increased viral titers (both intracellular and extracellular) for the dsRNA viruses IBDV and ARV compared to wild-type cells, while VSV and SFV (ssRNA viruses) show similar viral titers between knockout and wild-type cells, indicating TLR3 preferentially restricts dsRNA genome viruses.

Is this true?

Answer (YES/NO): NO